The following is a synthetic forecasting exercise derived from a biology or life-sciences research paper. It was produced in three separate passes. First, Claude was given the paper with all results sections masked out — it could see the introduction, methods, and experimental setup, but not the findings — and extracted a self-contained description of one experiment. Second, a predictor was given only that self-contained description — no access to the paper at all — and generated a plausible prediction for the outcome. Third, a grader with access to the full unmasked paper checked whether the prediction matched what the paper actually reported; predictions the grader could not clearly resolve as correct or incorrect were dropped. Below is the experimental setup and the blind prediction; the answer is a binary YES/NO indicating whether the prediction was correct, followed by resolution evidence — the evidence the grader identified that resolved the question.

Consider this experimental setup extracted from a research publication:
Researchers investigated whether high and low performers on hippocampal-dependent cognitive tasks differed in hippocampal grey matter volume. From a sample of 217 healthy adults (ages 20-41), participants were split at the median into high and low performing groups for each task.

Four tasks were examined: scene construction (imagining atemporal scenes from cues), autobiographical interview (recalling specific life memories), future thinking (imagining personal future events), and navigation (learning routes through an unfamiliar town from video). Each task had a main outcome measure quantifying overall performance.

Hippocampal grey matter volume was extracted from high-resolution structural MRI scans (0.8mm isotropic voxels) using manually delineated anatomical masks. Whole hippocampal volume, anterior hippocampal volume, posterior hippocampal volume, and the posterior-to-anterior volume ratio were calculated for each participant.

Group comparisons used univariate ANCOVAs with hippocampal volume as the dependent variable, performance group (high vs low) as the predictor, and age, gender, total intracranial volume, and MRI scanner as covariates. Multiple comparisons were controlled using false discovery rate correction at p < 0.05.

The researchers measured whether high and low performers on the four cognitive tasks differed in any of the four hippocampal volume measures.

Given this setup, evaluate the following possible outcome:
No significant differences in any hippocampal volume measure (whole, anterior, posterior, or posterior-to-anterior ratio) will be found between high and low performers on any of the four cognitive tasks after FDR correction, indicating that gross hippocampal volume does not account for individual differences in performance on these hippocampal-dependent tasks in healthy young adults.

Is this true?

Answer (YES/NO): YES